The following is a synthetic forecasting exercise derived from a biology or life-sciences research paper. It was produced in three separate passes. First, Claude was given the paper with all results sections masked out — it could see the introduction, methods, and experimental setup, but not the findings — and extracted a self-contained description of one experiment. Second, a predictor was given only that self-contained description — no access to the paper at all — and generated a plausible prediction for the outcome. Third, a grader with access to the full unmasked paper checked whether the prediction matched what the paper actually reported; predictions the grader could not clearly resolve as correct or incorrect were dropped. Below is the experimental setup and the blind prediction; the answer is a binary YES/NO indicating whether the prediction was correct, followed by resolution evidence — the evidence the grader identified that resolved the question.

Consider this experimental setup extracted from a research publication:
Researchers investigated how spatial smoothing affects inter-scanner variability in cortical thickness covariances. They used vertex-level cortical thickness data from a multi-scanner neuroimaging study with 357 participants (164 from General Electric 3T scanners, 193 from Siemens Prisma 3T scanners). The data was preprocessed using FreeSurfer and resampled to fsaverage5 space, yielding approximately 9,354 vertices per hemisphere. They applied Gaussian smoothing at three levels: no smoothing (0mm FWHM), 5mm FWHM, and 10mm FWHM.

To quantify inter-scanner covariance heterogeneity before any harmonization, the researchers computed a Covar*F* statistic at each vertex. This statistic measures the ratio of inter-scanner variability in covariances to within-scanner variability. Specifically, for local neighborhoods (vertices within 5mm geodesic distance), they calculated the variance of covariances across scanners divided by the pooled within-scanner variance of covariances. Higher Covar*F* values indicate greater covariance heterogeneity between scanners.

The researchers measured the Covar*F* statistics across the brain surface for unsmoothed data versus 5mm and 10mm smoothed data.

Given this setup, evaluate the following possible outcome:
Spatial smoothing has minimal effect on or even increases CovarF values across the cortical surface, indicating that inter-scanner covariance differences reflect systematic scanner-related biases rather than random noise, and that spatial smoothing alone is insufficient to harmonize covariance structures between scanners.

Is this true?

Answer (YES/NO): YES